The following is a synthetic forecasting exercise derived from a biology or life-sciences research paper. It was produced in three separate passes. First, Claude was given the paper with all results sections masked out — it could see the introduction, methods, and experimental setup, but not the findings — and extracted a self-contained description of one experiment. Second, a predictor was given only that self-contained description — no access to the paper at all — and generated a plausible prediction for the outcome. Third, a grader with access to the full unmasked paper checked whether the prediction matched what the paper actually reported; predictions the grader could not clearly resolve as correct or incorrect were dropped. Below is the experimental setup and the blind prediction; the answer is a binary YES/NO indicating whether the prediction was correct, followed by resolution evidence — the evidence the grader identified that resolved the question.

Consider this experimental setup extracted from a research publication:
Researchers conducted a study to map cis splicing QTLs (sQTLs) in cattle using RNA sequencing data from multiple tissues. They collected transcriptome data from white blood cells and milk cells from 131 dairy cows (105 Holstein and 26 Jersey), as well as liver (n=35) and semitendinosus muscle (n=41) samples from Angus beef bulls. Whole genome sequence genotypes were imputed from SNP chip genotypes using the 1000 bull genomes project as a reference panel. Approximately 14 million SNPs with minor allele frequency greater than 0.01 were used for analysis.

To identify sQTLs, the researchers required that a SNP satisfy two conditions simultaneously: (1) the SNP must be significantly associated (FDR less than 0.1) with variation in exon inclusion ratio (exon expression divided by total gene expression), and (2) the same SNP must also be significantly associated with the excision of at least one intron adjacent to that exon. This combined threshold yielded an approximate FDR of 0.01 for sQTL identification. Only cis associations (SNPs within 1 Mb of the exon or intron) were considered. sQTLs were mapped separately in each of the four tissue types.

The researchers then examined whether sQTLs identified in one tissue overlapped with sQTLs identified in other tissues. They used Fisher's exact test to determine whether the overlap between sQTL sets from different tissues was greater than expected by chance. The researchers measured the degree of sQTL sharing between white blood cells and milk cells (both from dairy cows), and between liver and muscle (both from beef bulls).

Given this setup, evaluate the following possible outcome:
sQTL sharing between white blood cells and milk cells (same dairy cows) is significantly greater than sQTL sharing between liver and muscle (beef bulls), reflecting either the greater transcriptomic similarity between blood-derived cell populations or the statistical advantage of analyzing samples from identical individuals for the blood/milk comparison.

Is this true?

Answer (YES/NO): YES